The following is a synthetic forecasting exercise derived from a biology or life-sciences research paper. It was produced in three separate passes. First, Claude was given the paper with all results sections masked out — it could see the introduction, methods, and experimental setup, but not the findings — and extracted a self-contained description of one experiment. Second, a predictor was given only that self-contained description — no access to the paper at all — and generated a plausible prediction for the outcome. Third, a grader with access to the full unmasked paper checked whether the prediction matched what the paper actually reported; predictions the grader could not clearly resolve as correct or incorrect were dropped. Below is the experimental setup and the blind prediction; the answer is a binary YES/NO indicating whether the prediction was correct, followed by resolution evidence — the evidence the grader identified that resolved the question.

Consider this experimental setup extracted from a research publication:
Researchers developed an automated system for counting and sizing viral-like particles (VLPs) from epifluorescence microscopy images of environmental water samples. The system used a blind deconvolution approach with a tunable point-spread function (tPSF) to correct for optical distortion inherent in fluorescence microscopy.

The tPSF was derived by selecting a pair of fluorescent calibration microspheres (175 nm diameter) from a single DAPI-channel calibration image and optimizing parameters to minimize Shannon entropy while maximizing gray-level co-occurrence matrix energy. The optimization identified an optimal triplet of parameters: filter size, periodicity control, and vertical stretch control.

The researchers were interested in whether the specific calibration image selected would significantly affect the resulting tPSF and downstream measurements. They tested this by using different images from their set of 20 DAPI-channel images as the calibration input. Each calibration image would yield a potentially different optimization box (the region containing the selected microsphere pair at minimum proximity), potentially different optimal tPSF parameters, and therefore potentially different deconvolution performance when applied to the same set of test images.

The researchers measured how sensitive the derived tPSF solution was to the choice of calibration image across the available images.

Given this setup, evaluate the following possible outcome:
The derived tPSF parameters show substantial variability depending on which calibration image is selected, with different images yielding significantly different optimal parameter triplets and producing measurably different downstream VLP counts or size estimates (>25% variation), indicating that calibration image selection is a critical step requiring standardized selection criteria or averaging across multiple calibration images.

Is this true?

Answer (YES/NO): NO